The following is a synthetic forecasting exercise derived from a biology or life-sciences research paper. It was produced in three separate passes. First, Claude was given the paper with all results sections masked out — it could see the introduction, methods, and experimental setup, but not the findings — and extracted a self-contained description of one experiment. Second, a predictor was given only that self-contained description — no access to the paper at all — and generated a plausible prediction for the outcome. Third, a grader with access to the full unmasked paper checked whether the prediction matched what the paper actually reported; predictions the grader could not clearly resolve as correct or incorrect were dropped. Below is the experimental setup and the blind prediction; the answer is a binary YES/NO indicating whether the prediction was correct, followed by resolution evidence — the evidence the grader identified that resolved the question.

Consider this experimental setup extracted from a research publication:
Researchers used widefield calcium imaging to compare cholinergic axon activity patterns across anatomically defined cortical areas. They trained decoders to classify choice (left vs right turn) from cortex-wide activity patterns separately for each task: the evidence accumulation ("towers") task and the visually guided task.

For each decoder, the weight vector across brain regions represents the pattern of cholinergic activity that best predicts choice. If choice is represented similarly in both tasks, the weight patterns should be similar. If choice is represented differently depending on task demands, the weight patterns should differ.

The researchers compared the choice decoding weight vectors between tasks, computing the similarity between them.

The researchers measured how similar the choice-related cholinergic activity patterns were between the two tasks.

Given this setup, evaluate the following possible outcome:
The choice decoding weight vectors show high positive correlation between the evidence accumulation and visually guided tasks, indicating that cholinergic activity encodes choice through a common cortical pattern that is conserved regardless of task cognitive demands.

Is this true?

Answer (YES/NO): NO